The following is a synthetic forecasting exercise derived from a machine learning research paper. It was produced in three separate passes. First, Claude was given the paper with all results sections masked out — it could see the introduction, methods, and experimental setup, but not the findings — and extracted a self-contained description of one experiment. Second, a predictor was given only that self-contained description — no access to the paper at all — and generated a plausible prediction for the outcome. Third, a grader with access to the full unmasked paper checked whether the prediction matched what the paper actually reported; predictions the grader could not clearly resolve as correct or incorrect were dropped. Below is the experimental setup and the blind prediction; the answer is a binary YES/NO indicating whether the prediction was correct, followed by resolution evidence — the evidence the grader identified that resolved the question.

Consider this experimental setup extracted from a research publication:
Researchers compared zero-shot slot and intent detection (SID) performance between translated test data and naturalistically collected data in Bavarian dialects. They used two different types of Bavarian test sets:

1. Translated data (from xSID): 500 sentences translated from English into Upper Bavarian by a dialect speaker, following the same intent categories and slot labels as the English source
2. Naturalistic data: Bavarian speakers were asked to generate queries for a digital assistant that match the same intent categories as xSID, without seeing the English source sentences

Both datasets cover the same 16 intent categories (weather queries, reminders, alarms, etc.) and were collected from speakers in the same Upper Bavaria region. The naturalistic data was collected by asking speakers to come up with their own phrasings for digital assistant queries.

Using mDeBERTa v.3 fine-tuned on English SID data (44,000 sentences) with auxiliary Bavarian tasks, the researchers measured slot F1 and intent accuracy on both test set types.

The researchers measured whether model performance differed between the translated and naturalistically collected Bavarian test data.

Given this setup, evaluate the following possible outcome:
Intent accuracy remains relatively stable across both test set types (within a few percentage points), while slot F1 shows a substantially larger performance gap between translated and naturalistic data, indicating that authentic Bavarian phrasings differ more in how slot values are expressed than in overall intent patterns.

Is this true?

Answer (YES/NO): NO